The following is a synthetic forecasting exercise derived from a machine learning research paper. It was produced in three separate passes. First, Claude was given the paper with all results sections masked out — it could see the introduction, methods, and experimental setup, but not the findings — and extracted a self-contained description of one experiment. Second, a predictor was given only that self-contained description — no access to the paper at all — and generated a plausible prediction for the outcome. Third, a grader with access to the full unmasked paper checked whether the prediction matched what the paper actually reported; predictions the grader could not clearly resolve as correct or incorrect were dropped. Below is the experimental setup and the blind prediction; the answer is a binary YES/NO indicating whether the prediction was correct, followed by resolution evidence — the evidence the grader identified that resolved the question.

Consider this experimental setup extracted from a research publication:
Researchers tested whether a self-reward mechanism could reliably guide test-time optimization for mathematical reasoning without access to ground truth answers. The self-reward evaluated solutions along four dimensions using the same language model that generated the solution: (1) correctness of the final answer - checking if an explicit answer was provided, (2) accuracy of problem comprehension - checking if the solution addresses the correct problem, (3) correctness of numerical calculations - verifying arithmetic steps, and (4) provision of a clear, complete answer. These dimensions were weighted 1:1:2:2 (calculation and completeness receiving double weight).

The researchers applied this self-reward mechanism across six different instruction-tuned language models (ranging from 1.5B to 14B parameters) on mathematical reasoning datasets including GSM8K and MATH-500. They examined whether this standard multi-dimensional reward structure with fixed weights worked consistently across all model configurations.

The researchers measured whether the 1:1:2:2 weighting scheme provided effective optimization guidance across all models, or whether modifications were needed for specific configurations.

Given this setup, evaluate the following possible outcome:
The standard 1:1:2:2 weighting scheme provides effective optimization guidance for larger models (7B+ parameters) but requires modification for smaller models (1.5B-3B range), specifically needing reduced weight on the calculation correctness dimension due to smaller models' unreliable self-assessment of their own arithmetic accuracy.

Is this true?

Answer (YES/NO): NO